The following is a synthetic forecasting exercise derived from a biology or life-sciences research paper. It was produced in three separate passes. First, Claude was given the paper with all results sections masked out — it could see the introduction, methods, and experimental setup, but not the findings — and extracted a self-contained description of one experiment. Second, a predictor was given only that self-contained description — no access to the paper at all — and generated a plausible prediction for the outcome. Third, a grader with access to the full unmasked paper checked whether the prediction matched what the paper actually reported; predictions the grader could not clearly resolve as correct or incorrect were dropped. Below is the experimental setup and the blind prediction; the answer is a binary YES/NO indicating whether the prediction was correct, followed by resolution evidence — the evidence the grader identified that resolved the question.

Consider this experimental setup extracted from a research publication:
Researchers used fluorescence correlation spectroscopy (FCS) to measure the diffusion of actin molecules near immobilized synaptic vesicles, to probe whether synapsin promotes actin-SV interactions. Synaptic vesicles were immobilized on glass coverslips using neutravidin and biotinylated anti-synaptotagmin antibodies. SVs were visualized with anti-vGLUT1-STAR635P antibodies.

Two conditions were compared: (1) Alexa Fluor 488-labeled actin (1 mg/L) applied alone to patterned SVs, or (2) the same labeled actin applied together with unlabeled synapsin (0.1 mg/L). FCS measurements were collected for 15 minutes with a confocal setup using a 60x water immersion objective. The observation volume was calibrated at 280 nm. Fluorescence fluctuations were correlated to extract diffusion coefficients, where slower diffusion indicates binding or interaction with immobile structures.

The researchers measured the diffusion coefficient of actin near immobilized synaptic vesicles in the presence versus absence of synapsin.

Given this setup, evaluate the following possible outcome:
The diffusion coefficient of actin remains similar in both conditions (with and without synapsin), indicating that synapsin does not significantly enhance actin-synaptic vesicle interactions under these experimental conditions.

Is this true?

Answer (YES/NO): NO